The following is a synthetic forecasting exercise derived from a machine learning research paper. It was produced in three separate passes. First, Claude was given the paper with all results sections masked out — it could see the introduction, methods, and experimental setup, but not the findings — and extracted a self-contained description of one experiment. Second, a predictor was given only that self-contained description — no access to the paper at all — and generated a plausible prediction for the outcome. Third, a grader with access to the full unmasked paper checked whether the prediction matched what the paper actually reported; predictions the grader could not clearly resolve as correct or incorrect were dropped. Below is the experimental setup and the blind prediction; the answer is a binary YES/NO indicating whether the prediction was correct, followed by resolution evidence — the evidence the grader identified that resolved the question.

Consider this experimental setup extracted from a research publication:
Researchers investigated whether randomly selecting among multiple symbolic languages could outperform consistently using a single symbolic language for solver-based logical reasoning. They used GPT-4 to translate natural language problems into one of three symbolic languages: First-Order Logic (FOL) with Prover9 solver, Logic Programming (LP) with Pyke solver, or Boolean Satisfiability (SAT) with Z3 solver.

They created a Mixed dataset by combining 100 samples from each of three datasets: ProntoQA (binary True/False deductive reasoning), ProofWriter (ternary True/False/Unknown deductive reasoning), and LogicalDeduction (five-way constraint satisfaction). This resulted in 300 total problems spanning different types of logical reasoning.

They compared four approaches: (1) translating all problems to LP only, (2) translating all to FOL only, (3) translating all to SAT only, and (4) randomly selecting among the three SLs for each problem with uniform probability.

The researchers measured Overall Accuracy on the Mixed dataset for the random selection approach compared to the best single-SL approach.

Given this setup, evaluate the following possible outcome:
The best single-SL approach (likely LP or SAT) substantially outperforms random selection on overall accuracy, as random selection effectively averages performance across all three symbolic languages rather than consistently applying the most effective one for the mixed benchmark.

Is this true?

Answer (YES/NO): NO